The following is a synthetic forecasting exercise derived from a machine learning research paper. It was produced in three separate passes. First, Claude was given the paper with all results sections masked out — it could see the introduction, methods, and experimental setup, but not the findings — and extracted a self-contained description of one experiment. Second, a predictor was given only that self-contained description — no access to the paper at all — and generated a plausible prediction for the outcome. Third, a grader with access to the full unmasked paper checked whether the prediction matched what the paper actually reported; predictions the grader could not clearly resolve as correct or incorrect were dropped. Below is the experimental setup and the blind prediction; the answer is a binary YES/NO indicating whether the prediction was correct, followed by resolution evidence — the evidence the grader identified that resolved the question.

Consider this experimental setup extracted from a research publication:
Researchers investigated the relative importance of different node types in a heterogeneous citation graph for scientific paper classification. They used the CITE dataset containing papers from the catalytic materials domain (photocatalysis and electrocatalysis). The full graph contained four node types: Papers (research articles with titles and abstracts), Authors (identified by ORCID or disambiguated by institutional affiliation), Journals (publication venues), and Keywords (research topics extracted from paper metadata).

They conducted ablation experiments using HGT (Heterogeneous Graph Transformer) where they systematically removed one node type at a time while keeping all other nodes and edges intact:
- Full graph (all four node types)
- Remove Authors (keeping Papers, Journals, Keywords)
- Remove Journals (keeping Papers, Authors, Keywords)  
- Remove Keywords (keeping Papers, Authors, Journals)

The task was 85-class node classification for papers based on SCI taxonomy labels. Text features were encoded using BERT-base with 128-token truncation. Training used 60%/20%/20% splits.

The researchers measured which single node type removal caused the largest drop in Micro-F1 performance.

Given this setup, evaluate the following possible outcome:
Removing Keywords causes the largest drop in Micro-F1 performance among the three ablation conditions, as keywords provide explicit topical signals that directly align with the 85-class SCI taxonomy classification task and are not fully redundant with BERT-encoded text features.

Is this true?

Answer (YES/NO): NO